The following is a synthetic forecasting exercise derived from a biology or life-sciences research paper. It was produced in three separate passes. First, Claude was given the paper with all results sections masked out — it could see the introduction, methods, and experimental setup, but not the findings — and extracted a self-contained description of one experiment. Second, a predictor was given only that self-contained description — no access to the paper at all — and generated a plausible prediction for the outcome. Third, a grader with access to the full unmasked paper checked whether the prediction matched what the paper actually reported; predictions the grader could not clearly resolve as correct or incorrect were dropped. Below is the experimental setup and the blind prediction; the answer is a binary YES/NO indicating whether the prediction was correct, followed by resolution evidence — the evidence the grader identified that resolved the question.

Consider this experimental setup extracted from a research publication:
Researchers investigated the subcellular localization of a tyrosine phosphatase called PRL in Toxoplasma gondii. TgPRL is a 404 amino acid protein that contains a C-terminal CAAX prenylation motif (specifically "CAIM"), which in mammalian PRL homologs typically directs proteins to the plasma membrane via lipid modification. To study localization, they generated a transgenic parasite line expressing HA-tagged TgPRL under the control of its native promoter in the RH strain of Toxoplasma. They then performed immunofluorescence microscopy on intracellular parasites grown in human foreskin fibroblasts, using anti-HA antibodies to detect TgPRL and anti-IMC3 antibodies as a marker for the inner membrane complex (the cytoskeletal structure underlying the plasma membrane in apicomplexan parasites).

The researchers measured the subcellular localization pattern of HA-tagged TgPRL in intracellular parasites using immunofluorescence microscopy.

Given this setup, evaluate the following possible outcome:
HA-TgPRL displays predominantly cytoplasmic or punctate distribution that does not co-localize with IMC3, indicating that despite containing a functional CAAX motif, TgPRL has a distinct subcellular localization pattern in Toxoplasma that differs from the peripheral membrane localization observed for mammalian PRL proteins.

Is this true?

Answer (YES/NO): NO